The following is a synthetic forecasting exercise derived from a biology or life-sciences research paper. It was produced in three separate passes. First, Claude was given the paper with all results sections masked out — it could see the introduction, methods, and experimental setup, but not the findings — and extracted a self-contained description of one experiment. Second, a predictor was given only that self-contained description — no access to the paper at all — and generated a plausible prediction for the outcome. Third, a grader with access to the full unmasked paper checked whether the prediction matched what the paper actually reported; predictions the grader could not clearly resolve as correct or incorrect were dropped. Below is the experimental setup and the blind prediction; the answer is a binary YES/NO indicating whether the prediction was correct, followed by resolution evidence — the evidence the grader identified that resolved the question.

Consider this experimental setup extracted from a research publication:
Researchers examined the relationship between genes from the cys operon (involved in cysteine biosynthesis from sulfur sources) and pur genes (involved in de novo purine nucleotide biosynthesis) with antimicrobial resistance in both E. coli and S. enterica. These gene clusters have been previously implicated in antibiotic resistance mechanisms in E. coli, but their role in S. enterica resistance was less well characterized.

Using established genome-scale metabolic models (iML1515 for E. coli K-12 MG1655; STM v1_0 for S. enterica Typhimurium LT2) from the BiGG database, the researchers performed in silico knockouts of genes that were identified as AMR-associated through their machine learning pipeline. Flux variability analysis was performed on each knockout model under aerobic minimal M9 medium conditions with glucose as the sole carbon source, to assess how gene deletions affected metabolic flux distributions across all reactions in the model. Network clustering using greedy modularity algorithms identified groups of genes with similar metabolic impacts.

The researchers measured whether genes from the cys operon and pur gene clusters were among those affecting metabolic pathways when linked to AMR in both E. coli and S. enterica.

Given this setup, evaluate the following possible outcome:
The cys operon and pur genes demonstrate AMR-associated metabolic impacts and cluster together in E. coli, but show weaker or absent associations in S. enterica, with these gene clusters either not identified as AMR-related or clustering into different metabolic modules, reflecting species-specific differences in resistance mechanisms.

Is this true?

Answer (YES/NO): NO